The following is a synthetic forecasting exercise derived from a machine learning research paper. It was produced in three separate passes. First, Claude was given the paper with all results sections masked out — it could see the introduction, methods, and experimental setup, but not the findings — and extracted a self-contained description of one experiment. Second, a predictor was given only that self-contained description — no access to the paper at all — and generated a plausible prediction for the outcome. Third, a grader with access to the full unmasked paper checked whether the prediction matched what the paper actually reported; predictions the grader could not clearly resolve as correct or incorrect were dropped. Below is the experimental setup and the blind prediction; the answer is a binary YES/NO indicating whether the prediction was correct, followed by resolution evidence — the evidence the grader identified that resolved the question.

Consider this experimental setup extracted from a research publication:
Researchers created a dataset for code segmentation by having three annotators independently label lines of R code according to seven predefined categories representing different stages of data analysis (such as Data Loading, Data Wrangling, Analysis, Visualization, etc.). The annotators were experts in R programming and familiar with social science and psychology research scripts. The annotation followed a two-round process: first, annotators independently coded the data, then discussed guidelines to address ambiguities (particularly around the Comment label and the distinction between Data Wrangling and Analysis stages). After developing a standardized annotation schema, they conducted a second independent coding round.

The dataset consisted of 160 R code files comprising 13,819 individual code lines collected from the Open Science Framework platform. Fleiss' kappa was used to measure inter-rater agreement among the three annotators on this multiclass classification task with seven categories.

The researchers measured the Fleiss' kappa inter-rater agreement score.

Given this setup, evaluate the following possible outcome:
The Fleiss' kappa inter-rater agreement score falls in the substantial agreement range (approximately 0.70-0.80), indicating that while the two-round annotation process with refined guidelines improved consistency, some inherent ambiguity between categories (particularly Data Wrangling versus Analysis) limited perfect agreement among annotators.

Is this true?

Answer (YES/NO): NO